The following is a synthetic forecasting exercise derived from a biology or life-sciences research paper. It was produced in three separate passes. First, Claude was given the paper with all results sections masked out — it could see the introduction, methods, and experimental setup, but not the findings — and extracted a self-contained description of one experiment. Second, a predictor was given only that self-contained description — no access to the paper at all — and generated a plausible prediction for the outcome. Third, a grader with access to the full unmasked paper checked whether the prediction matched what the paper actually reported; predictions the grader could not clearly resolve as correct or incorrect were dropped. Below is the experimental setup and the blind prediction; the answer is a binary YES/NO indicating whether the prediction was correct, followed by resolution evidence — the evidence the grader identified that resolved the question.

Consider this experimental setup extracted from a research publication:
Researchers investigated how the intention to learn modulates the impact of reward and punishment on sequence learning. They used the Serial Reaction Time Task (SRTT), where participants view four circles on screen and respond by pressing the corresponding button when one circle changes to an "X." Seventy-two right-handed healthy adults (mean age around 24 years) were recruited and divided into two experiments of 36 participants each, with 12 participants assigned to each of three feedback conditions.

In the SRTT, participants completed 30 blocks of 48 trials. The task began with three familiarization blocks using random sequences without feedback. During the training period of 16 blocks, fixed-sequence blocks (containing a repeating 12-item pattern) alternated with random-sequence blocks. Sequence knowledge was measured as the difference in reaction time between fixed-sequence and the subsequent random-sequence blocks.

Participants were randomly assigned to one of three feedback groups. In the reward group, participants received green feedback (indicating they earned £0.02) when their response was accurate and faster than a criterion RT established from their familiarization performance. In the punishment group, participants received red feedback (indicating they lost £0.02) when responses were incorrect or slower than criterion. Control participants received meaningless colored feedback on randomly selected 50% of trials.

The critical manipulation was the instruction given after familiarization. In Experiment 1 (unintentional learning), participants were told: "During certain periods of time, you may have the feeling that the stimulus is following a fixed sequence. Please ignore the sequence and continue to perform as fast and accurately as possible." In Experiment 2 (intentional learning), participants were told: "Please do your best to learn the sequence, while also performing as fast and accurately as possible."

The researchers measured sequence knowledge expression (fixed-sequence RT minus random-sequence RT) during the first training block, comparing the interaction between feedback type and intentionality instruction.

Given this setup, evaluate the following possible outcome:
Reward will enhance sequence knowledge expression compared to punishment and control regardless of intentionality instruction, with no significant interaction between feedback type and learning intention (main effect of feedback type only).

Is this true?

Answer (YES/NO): NO